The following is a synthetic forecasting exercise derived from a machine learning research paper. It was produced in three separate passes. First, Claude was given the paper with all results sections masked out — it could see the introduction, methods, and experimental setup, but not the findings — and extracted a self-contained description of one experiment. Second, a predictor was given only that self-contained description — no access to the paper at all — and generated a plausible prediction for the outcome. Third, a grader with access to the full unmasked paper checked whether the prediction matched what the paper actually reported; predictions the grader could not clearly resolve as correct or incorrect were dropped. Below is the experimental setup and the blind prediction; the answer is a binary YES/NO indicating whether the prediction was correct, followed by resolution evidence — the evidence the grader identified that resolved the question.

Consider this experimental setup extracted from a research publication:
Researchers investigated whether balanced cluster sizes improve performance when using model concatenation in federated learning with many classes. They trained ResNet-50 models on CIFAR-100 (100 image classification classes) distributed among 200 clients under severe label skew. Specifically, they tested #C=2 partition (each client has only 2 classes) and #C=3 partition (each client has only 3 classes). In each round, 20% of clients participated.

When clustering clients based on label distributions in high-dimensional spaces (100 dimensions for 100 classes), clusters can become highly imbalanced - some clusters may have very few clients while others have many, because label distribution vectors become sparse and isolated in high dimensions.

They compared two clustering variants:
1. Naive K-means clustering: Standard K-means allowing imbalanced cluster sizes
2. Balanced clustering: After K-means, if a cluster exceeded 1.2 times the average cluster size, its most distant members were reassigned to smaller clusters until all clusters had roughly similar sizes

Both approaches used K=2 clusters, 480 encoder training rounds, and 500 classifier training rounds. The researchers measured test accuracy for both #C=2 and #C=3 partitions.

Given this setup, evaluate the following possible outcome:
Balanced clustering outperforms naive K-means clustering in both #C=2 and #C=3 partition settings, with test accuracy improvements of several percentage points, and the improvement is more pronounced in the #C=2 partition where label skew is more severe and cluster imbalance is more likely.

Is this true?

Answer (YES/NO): YES